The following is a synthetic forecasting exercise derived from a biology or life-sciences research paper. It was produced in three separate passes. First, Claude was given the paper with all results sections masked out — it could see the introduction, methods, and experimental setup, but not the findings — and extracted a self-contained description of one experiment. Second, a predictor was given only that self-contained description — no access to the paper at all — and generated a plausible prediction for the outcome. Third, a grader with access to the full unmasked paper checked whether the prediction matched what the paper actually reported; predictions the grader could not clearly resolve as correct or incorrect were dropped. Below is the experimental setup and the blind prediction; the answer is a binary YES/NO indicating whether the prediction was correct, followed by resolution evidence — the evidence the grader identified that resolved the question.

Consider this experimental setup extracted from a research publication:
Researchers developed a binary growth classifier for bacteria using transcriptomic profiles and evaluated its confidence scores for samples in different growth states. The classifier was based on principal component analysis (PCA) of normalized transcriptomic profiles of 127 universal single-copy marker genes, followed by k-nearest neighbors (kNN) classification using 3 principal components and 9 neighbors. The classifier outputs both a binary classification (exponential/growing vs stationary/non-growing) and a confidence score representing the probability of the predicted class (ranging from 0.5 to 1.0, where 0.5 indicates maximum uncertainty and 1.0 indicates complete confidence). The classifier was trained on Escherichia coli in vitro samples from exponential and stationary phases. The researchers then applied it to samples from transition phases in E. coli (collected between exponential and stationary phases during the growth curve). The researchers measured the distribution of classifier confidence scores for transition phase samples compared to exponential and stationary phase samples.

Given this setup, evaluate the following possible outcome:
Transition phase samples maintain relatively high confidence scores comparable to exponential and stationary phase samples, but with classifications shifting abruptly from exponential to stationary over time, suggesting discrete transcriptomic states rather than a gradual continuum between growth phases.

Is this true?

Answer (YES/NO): NO